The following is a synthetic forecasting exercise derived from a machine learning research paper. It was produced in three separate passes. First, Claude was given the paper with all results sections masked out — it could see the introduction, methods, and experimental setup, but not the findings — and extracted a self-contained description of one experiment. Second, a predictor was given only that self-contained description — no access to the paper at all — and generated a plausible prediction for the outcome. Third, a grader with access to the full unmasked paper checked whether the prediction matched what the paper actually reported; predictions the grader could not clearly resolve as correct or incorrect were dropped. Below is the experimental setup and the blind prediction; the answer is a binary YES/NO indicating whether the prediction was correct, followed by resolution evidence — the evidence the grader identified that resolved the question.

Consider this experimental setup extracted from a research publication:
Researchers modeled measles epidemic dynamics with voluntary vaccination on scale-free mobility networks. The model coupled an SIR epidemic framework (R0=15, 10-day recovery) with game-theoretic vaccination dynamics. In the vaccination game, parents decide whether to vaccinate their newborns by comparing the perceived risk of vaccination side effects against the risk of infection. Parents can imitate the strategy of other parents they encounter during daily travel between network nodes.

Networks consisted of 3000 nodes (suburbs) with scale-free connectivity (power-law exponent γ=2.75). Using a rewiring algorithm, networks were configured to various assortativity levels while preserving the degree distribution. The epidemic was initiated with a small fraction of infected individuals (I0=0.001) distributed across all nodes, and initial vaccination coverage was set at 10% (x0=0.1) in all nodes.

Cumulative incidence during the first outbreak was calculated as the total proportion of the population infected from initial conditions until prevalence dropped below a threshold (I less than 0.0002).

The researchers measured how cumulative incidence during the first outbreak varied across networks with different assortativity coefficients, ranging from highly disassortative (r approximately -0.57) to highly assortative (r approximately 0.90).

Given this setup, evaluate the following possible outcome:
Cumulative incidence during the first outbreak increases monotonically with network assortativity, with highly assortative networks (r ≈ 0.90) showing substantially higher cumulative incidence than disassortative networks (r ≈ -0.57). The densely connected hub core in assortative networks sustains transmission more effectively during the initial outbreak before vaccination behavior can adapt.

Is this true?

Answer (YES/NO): NO